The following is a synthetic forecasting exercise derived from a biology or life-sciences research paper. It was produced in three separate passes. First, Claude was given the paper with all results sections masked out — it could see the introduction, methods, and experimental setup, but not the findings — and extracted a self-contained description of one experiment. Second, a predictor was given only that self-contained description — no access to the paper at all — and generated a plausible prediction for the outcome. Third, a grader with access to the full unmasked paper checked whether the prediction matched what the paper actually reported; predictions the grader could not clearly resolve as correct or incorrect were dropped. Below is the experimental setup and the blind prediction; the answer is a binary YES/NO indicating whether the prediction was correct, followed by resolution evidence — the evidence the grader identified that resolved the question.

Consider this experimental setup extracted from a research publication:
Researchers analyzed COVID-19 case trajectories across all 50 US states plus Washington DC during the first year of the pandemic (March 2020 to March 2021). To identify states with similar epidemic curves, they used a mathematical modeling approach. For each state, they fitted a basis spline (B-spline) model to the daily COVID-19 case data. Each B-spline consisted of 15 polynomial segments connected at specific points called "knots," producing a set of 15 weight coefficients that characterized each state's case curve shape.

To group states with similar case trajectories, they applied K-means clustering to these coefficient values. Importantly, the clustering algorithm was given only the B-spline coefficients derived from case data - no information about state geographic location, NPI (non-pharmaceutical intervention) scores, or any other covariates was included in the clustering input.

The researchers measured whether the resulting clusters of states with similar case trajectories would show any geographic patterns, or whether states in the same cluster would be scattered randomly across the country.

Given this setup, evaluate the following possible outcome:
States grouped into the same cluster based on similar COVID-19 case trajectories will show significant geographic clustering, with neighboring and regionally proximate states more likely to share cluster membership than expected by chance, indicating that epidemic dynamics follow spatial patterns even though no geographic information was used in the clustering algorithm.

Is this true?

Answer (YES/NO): YES